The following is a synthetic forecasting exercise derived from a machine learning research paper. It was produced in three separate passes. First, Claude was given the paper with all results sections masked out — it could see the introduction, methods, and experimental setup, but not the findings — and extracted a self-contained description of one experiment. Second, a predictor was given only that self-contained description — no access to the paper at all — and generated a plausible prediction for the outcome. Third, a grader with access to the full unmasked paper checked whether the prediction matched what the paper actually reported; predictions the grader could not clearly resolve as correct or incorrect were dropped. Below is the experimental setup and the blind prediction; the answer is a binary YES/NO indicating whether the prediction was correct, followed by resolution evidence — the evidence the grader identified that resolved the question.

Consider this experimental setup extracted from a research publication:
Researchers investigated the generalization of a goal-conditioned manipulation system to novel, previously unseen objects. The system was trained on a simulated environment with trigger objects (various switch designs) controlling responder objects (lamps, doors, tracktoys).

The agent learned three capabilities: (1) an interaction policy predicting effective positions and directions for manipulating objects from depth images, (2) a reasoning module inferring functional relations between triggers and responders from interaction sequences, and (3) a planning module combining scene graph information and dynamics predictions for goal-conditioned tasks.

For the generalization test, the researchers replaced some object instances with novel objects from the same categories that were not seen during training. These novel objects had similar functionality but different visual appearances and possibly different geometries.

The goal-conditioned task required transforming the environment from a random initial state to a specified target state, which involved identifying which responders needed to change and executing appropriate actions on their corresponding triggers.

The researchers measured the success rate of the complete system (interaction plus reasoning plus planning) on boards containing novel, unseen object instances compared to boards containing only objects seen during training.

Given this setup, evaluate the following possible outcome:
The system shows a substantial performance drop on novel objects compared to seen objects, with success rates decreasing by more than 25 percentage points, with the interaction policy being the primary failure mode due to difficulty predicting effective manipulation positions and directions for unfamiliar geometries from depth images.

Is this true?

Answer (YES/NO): NO